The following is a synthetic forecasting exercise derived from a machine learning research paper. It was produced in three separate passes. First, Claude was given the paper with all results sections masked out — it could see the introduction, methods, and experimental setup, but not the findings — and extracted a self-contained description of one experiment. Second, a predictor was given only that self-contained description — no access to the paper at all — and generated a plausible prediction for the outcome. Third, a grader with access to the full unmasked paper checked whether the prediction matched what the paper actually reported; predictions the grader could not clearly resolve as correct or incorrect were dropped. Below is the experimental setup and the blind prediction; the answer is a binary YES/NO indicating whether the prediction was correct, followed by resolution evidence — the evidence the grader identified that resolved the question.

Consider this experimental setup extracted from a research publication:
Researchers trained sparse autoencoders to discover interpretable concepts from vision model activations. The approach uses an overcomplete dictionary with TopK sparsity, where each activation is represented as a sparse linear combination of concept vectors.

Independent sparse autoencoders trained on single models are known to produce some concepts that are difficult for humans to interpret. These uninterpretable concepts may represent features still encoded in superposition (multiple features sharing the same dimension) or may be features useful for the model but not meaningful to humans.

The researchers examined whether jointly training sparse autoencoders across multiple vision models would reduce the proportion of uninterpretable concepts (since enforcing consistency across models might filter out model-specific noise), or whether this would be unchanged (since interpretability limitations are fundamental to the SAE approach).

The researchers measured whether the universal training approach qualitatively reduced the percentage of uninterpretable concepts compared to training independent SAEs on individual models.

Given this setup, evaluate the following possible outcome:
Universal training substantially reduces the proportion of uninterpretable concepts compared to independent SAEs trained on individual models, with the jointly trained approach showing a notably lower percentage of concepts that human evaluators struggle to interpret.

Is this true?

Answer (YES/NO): NO